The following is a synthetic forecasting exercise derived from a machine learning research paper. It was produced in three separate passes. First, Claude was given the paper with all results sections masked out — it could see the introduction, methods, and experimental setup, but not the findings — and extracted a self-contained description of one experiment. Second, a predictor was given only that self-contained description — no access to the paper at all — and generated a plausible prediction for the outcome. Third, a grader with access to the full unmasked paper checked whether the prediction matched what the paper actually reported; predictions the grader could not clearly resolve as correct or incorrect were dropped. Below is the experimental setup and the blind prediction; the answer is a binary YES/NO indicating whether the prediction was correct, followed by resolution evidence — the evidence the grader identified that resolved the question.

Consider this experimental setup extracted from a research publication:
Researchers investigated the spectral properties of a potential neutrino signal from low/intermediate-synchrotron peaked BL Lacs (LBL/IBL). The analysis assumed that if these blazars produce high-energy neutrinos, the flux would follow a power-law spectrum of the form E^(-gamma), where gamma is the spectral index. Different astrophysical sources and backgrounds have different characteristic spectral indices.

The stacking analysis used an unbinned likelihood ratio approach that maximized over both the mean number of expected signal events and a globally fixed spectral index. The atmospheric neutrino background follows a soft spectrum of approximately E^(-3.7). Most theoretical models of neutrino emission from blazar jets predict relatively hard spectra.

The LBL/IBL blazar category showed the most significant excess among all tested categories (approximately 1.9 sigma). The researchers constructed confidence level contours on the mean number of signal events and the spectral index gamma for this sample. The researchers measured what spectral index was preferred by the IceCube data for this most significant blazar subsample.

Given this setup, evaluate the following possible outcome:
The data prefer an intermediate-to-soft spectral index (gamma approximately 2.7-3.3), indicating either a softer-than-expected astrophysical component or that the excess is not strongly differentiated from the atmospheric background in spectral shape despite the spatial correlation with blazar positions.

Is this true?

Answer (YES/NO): NO